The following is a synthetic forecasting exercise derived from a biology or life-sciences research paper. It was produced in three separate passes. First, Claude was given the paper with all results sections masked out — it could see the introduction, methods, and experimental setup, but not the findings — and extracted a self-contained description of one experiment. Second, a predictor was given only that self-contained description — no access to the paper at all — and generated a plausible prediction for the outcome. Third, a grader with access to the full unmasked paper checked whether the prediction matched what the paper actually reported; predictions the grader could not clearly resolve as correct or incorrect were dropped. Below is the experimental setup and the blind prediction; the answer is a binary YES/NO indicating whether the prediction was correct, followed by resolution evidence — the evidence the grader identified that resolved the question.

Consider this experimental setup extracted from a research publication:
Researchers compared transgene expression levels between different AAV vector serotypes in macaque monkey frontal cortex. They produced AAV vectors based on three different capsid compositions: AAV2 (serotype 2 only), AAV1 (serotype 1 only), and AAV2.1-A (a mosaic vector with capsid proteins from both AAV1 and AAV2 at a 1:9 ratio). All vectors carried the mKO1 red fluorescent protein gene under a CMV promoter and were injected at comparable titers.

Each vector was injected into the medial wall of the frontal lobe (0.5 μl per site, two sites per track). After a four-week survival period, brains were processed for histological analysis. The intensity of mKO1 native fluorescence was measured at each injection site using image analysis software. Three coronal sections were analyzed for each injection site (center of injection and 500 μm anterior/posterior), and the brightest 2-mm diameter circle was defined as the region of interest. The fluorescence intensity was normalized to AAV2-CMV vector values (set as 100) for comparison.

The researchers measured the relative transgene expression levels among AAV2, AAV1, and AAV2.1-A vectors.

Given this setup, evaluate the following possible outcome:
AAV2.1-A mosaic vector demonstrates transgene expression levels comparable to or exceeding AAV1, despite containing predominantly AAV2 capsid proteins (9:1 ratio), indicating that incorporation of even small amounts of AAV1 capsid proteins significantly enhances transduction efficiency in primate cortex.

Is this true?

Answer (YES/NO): NO